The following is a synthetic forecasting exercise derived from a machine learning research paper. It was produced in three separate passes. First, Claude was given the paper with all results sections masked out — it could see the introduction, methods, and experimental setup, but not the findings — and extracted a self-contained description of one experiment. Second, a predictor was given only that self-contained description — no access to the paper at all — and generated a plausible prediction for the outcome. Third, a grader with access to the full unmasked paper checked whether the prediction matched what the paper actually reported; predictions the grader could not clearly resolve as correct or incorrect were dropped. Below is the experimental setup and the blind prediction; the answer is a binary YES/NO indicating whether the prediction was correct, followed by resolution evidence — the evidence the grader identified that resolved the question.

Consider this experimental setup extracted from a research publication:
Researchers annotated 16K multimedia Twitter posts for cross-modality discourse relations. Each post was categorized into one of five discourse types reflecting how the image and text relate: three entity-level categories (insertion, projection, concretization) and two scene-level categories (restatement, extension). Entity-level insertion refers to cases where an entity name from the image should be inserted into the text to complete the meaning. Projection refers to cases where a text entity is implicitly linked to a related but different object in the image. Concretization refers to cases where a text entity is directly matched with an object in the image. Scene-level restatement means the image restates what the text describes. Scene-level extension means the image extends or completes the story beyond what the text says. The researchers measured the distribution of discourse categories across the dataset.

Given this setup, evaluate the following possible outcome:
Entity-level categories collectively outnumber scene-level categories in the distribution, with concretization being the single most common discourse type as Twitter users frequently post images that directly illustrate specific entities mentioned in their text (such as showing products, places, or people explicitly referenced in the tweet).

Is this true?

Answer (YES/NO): YES